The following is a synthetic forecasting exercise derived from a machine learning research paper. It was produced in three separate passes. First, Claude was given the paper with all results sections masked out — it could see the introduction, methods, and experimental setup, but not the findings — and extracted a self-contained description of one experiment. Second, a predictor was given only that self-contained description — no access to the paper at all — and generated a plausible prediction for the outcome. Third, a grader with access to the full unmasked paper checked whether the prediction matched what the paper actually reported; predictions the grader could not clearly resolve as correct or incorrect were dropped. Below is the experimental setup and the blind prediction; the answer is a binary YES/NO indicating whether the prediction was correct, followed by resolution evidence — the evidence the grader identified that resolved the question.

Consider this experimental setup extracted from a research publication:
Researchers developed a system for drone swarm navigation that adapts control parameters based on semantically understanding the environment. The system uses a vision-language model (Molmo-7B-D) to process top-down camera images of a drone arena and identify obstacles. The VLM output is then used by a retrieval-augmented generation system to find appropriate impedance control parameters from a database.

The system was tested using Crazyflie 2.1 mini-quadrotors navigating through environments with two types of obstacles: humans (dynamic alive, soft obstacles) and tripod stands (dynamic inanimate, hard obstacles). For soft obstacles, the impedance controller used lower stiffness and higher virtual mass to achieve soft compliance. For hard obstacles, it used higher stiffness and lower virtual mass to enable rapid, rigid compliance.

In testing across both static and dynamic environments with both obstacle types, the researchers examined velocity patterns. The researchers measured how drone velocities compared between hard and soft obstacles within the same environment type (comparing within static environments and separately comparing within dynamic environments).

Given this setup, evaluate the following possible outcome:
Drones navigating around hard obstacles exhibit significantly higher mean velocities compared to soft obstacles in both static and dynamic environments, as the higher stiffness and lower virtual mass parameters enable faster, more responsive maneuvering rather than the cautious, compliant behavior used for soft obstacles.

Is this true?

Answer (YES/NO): YES